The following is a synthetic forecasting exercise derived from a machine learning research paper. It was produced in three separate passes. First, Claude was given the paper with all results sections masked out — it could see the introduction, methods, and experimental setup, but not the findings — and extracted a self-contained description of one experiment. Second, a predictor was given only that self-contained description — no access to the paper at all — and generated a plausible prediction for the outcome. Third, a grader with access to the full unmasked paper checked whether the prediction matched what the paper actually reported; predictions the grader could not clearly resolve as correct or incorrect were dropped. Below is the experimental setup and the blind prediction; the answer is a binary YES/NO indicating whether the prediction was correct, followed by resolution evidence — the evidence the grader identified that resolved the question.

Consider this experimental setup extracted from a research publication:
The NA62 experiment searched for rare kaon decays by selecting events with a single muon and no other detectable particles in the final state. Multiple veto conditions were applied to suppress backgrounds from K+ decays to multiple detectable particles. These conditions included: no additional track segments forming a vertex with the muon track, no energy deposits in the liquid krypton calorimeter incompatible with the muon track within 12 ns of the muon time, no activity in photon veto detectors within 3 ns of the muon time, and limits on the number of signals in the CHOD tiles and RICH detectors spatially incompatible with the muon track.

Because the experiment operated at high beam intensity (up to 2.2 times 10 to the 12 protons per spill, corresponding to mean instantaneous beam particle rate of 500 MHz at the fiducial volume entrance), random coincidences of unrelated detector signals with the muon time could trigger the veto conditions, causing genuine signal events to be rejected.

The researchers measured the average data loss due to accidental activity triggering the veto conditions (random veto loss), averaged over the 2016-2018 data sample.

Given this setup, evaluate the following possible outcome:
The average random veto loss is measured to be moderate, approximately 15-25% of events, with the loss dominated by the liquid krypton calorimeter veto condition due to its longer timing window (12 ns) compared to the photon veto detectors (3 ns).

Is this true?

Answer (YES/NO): NO